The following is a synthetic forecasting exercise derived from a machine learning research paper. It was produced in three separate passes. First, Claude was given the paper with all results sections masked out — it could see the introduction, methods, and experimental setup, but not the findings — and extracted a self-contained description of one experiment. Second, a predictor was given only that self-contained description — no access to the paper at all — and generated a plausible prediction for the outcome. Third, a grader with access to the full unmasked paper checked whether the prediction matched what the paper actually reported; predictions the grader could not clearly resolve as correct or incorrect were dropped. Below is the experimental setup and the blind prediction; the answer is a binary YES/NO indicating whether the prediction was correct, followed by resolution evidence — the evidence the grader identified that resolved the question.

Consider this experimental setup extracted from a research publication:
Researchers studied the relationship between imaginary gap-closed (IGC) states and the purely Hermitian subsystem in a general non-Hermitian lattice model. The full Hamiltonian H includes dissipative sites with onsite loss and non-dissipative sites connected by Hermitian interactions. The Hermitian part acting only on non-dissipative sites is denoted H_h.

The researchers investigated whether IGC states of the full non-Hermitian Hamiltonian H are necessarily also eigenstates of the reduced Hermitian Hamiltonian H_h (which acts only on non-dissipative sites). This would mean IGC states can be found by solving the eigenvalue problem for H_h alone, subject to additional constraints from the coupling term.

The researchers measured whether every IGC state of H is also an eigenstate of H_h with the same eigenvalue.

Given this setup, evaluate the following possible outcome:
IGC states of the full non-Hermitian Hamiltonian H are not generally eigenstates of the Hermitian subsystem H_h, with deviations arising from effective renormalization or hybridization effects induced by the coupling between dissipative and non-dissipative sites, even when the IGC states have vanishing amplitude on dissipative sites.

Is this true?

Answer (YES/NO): NO